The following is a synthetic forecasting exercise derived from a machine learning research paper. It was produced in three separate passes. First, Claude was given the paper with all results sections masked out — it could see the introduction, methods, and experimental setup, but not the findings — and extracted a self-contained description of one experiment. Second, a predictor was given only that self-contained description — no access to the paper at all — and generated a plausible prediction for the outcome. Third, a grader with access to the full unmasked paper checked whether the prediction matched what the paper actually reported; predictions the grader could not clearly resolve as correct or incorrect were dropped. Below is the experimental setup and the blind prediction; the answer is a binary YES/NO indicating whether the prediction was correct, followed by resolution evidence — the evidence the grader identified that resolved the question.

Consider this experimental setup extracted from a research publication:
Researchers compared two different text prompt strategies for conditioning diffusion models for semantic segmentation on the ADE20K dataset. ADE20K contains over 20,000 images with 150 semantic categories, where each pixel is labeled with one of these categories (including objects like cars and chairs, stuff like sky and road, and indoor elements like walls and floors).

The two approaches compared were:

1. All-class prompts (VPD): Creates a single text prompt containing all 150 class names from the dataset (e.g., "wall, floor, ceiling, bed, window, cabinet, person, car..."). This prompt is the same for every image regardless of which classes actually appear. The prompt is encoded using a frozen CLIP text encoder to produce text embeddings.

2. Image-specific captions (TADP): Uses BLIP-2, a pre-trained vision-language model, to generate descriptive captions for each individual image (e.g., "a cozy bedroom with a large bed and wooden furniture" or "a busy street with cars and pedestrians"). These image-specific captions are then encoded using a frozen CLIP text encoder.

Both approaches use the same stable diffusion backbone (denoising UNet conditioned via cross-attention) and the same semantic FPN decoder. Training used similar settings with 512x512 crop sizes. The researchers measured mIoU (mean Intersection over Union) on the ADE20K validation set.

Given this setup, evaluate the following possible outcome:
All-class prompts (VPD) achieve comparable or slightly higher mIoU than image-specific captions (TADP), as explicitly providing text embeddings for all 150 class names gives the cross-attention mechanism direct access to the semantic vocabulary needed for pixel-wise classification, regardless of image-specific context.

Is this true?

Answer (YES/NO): NO